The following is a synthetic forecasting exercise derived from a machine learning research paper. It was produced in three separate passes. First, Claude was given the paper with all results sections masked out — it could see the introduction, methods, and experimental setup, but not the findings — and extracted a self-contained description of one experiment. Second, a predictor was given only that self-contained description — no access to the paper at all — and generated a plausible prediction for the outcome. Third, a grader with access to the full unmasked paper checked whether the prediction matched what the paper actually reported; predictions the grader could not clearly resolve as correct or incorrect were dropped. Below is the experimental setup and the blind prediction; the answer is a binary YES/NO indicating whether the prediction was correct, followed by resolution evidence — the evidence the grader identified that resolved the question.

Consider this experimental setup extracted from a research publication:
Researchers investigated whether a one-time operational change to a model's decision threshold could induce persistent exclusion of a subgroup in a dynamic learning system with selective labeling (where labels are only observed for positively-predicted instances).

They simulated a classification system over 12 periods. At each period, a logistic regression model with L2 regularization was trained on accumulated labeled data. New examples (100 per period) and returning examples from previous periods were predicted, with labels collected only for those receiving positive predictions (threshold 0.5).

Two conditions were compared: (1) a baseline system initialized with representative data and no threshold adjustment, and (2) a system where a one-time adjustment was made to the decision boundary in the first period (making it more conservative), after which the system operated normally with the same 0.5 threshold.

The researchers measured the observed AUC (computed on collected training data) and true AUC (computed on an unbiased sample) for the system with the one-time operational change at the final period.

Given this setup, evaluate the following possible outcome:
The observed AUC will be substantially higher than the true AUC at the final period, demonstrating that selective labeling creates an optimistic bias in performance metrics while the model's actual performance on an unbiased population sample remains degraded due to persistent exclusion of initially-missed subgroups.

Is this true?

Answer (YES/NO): YES